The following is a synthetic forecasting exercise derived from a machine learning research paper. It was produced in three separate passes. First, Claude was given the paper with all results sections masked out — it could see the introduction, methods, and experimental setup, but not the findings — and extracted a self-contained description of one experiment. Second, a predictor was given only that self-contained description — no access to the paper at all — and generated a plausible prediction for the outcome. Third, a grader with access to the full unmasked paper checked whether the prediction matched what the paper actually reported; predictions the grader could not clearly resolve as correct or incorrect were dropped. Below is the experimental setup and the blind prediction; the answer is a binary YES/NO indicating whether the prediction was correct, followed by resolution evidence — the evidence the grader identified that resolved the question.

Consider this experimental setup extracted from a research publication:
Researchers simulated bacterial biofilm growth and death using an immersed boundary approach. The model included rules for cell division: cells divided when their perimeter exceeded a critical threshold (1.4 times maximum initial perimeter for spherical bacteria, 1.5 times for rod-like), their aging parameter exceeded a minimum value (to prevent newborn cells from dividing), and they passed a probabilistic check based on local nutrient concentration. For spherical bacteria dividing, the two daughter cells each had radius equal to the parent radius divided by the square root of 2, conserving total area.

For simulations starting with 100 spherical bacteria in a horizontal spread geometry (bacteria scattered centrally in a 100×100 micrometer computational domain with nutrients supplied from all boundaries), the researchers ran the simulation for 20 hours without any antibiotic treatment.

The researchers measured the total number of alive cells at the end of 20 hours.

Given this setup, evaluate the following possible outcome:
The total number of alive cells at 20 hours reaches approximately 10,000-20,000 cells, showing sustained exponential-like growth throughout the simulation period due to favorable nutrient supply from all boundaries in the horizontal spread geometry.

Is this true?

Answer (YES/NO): NO